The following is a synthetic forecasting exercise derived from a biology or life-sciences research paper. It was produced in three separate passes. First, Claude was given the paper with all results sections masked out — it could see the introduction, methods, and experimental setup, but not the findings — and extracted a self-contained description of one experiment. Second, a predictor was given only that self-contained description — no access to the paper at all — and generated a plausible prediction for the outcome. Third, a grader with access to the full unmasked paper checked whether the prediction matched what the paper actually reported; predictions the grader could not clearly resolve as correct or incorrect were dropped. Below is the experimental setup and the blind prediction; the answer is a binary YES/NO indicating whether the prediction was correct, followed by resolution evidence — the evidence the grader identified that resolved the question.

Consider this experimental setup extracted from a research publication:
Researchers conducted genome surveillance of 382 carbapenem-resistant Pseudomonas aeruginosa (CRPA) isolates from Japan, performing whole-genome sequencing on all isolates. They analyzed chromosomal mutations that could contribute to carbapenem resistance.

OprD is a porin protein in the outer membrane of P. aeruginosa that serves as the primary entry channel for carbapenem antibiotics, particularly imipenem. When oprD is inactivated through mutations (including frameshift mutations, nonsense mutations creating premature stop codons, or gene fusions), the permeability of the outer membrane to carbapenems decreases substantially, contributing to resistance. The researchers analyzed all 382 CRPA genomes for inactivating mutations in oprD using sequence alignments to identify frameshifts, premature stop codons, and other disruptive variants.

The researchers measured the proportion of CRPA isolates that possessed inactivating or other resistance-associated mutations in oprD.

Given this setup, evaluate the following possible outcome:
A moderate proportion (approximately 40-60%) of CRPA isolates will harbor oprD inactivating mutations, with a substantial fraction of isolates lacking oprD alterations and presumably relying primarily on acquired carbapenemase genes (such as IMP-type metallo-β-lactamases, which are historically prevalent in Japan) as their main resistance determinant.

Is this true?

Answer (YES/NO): NO